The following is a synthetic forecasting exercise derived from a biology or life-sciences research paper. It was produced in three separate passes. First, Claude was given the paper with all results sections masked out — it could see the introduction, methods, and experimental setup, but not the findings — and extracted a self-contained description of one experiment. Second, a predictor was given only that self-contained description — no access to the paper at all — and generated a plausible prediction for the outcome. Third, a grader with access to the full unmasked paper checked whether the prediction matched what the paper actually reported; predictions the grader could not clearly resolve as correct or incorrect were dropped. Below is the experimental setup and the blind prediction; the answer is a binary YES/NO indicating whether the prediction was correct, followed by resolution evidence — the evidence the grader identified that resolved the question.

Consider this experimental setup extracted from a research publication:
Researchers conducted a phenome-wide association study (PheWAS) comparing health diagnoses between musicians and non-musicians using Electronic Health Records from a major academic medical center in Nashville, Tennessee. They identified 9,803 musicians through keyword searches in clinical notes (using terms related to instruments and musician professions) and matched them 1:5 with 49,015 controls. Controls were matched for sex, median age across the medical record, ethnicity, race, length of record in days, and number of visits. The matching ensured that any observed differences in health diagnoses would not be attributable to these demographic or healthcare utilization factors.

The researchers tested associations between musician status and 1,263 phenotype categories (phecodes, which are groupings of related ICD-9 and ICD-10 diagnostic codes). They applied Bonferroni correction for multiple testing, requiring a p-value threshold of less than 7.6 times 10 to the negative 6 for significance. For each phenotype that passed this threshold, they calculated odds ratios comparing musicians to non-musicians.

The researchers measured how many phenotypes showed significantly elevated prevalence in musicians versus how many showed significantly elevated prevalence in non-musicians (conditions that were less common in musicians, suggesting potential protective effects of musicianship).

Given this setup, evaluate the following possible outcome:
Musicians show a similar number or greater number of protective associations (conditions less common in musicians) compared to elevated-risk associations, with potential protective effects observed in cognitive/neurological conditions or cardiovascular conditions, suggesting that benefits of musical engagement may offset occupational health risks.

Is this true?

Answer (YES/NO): NO